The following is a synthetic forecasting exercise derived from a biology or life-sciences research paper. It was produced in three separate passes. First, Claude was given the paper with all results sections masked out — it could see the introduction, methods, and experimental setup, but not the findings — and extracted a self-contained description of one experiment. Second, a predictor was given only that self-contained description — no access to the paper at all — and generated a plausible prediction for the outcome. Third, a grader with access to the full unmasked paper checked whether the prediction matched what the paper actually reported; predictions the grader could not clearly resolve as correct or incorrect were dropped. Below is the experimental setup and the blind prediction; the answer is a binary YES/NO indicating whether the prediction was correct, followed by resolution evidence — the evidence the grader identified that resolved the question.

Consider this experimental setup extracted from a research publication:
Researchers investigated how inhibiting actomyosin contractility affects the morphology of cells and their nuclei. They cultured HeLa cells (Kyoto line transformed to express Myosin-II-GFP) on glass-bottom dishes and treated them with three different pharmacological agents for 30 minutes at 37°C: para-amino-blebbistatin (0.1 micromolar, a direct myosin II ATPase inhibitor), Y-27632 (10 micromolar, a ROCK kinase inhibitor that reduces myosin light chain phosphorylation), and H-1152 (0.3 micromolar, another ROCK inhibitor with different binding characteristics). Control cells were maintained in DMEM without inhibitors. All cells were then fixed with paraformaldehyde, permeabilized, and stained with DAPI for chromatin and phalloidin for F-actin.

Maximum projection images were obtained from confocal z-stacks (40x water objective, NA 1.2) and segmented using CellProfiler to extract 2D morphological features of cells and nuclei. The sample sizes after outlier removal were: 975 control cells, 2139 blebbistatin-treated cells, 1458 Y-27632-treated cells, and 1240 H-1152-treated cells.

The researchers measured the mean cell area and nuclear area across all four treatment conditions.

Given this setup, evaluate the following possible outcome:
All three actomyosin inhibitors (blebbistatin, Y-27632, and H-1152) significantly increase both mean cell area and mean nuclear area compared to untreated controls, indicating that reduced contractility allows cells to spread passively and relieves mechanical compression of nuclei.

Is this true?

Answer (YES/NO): NO